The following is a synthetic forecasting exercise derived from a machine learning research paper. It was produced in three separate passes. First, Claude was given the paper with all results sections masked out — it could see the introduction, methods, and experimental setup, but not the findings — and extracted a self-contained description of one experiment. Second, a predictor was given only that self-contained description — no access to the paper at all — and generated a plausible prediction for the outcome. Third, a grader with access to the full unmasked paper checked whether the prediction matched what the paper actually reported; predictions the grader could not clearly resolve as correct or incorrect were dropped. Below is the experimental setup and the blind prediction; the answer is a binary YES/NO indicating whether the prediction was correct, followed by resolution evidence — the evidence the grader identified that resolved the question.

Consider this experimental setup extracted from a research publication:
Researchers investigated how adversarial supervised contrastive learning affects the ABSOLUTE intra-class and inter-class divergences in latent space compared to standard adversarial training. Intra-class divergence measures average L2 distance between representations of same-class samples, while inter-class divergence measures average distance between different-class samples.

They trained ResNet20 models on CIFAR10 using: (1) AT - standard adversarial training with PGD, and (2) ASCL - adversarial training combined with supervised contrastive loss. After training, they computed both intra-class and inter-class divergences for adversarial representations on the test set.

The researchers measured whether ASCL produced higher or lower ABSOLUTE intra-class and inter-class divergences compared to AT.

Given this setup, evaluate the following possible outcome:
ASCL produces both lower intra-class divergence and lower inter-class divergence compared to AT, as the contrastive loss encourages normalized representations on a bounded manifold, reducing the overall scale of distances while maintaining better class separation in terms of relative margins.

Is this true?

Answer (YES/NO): NO